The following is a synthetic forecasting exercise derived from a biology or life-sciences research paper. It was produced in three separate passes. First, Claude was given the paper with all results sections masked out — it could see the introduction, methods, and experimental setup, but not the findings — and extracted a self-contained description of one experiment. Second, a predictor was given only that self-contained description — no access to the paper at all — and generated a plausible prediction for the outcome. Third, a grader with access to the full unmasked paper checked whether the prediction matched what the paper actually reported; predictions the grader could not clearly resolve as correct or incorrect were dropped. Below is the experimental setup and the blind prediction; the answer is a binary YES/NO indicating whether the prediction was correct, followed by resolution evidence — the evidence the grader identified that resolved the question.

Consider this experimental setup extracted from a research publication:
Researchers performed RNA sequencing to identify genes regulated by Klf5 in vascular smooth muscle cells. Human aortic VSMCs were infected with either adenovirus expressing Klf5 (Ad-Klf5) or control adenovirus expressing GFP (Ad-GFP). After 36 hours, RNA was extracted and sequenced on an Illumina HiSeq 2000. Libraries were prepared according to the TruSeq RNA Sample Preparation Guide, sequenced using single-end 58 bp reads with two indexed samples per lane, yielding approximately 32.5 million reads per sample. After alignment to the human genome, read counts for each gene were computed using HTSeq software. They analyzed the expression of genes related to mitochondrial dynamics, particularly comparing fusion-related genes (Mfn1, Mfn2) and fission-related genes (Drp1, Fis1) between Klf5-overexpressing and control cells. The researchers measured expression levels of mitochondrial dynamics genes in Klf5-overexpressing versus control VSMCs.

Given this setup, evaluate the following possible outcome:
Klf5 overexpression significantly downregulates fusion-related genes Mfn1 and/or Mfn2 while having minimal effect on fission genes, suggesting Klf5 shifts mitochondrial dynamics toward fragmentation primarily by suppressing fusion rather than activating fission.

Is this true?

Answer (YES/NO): NO